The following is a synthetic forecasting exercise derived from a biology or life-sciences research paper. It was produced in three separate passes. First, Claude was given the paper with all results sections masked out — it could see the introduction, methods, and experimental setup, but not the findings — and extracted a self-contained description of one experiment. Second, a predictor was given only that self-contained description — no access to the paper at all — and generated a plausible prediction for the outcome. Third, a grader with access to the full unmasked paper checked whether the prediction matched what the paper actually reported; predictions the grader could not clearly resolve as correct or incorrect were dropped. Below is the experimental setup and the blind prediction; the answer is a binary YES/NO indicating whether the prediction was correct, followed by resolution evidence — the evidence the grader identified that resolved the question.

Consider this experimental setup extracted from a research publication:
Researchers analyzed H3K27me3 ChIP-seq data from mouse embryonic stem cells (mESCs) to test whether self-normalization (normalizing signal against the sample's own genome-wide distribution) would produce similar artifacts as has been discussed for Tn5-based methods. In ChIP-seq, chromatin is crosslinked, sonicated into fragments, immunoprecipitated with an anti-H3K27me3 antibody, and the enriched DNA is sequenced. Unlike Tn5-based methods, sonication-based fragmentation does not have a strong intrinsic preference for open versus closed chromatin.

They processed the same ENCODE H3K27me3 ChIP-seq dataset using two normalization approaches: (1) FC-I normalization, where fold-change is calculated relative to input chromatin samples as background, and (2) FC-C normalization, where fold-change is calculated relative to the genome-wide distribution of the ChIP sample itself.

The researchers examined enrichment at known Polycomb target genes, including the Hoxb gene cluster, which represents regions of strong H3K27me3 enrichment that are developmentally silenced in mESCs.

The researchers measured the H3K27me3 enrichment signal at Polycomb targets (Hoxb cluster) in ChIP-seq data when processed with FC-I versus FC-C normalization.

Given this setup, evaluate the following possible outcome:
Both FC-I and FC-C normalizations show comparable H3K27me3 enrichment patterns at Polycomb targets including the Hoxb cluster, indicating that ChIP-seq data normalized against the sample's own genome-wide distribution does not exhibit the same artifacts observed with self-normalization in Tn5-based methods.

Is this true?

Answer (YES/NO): NO